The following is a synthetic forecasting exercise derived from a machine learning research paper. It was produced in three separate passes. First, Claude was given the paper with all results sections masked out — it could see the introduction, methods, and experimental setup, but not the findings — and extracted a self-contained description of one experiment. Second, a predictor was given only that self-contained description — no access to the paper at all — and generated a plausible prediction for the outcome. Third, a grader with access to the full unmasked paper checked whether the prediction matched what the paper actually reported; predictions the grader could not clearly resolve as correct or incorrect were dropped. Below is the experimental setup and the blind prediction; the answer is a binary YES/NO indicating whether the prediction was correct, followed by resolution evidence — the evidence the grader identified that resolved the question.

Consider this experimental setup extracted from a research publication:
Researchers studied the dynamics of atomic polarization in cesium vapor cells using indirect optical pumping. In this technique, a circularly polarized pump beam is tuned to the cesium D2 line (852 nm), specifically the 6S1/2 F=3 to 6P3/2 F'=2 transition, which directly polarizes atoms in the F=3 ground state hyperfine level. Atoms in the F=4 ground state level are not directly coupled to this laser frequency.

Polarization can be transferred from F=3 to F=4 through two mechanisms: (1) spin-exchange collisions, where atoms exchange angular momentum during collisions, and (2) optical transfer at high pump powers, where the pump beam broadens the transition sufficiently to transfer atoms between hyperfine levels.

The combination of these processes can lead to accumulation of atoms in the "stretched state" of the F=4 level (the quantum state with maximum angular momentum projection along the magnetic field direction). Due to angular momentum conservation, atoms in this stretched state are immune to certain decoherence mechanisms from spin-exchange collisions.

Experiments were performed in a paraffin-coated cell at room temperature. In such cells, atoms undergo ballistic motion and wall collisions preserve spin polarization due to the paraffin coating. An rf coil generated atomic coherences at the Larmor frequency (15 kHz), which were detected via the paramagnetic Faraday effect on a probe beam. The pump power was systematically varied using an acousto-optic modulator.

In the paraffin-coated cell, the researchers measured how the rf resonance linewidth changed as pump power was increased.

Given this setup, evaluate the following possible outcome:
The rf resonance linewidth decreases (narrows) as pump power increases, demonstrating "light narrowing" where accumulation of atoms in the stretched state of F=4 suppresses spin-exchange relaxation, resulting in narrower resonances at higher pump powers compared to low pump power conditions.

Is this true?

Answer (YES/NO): NO